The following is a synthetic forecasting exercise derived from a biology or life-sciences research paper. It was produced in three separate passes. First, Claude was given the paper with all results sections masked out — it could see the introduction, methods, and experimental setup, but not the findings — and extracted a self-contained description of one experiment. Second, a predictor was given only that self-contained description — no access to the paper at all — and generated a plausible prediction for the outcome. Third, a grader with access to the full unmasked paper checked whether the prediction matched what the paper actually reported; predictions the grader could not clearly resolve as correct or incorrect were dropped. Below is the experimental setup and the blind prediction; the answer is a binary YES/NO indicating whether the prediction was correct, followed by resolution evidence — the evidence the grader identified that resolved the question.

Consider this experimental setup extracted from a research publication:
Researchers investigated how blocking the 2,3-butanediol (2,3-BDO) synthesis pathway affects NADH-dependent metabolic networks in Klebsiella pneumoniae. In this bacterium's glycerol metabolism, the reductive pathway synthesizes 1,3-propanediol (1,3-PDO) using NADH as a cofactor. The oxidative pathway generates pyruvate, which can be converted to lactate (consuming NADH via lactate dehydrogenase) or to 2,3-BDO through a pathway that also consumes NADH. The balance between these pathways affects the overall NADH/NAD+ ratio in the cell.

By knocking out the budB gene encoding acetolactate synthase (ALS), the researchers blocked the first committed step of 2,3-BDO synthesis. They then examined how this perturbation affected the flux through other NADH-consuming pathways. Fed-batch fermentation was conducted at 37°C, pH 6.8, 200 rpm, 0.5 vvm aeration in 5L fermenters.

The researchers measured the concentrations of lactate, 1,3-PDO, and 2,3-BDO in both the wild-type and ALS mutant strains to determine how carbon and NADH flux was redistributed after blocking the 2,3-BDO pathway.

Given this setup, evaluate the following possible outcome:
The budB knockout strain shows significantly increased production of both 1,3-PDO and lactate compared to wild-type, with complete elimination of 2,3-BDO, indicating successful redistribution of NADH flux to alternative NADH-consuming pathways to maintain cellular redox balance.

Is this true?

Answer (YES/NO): NO